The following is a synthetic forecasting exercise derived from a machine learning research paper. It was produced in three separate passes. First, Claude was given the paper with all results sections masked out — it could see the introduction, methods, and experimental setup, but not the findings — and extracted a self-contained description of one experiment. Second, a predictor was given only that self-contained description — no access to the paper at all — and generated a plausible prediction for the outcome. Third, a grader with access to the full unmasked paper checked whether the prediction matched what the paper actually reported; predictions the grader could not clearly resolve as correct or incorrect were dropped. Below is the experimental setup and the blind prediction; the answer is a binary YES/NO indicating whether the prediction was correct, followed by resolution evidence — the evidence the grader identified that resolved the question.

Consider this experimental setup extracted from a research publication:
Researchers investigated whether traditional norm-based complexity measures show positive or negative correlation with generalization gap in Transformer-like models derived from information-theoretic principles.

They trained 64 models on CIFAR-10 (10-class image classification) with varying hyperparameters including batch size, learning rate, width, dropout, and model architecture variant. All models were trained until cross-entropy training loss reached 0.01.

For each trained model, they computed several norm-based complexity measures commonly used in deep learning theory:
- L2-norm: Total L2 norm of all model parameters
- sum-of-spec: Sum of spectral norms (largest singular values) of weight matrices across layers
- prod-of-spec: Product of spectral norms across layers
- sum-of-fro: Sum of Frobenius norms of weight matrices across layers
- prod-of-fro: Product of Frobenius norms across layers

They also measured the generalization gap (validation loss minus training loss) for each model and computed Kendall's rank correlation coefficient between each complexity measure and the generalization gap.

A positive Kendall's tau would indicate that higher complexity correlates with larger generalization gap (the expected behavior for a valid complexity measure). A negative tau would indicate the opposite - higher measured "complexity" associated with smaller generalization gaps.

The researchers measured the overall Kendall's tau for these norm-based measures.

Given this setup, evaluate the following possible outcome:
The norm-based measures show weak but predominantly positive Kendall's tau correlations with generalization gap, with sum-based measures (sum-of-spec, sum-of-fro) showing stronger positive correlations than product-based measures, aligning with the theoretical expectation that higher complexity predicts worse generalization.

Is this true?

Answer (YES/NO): NO